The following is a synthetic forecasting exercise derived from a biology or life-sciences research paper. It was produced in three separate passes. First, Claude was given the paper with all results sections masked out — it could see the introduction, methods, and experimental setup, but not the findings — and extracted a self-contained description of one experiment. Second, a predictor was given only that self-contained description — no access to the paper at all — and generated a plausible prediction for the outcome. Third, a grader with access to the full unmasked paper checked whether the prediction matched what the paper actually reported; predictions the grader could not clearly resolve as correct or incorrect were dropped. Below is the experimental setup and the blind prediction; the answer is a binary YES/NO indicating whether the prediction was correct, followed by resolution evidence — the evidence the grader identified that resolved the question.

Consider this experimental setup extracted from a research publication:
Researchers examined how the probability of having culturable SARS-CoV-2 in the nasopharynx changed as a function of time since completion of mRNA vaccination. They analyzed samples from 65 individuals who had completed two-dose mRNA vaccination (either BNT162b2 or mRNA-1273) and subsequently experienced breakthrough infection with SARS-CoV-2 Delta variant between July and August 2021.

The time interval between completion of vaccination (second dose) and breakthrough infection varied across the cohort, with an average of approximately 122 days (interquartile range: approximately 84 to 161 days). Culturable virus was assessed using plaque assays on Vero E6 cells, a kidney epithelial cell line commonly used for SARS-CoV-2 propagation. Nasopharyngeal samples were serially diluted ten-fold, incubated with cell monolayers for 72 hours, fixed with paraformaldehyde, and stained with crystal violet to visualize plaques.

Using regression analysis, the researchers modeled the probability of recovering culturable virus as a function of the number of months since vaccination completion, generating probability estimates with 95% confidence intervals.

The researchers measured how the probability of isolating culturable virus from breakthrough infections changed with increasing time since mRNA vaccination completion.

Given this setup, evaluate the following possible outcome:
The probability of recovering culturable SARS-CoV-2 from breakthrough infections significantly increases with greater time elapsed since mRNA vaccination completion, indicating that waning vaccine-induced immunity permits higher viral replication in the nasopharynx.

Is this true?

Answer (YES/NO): YES